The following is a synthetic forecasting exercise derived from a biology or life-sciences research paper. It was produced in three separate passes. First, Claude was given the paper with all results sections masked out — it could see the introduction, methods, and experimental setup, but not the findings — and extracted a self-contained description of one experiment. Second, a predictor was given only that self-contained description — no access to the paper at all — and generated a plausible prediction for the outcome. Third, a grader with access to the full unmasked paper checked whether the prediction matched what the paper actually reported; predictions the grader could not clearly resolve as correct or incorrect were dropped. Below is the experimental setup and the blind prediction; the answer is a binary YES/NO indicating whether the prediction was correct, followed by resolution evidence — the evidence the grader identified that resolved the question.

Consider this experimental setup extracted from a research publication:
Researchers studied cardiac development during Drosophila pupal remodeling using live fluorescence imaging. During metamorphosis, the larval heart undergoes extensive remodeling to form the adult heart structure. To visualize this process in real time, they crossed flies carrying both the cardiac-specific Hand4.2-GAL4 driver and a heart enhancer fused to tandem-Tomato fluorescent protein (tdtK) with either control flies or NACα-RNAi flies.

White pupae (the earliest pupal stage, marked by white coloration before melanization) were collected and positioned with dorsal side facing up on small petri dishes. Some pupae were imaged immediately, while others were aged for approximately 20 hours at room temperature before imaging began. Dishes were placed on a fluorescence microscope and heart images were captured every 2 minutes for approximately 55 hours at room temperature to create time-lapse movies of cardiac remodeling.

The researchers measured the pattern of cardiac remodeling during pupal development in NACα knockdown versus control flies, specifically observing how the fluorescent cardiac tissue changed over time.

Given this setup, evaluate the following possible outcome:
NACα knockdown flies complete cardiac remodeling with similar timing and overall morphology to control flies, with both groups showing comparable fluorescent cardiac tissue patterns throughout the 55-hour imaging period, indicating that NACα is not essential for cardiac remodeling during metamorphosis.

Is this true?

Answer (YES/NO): NO